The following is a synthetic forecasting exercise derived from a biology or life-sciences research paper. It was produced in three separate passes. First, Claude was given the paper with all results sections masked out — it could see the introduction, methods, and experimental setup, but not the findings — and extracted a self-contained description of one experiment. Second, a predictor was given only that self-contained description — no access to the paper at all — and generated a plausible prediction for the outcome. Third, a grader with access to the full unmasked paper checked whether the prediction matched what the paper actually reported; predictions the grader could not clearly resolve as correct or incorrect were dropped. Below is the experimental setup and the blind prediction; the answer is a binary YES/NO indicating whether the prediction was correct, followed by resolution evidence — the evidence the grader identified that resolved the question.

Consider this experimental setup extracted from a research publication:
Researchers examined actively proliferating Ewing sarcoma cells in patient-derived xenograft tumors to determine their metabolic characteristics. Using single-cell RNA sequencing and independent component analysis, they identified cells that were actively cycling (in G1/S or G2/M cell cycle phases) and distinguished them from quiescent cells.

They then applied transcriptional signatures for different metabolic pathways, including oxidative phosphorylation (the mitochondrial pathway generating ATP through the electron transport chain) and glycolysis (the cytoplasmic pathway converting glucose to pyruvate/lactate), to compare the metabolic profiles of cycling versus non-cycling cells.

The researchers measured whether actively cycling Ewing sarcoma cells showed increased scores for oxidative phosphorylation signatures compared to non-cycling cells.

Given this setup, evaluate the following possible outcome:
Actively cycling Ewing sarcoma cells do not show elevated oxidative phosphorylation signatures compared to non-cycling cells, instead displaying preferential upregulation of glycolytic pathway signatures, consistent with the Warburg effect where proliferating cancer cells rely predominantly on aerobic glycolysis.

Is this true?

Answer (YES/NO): NO